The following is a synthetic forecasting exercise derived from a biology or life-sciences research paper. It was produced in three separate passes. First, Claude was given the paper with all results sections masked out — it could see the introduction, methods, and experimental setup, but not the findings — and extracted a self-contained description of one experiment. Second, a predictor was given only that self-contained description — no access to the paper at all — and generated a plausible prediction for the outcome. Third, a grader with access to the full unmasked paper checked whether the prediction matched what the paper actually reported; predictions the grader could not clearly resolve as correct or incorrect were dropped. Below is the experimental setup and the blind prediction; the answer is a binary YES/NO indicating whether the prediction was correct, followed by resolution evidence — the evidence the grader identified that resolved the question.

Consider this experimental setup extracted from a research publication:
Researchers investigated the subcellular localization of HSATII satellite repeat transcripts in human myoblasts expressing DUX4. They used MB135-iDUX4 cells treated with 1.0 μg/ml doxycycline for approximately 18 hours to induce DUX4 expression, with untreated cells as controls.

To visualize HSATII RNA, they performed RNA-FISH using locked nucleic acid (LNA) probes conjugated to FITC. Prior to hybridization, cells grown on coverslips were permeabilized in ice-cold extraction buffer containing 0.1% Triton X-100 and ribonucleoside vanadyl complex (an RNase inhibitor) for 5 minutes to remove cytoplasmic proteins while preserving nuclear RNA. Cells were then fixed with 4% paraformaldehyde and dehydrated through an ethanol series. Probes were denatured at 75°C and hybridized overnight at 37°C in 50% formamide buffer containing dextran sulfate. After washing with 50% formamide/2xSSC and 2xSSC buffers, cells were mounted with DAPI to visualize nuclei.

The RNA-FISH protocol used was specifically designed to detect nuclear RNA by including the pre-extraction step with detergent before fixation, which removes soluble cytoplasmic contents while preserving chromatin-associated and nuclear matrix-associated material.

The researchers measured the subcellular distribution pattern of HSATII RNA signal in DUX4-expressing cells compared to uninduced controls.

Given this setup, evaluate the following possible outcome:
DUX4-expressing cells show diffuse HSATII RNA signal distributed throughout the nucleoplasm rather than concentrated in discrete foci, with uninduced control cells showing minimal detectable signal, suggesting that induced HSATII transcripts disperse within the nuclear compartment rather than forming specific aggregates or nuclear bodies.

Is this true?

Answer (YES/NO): NO